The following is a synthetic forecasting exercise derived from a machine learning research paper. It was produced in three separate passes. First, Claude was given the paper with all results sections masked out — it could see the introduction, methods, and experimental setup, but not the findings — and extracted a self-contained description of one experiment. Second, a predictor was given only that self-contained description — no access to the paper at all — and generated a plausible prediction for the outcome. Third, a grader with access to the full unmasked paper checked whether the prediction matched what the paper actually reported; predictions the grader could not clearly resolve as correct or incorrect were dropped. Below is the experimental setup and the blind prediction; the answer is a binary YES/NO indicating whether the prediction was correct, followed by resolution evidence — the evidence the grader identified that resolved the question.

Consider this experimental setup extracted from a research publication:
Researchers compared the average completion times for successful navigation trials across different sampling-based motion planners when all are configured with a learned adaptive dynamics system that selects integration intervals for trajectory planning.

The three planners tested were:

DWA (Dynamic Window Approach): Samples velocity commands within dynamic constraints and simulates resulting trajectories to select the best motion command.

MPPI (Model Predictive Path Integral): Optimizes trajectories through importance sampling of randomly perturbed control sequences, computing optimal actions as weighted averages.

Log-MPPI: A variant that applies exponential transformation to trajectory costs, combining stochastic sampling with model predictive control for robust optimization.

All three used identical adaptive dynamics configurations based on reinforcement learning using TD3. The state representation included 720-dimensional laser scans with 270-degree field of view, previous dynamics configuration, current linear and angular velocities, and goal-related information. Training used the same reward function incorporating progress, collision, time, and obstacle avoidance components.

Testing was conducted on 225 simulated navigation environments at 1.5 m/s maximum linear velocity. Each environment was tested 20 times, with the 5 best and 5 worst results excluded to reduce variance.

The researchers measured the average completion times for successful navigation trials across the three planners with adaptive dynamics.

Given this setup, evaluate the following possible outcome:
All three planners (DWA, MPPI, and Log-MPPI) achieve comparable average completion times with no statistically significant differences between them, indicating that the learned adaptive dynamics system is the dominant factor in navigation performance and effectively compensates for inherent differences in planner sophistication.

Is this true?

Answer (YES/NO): NO